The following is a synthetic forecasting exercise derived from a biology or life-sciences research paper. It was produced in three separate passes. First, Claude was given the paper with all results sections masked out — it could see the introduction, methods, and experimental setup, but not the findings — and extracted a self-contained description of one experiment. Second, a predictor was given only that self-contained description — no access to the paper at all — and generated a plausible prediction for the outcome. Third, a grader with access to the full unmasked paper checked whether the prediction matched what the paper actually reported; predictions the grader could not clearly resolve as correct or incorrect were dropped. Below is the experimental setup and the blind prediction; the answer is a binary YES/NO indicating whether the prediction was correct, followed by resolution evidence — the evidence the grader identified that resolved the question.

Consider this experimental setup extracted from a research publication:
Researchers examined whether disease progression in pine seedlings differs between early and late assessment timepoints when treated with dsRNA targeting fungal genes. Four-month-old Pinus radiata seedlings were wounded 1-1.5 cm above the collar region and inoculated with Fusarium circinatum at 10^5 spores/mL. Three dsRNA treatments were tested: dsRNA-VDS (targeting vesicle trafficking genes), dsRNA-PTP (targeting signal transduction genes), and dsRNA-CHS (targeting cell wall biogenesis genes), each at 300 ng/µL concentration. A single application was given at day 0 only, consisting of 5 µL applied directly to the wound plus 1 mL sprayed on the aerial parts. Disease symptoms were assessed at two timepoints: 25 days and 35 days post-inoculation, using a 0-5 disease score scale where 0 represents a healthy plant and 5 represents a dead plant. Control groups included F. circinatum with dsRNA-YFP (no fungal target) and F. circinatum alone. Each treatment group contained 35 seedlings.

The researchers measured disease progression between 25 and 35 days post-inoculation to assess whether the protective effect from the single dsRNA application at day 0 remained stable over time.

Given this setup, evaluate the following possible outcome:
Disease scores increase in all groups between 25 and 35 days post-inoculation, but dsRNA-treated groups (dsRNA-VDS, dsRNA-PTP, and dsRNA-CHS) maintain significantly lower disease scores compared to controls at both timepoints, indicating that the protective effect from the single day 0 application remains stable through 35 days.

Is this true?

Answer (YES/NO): NO